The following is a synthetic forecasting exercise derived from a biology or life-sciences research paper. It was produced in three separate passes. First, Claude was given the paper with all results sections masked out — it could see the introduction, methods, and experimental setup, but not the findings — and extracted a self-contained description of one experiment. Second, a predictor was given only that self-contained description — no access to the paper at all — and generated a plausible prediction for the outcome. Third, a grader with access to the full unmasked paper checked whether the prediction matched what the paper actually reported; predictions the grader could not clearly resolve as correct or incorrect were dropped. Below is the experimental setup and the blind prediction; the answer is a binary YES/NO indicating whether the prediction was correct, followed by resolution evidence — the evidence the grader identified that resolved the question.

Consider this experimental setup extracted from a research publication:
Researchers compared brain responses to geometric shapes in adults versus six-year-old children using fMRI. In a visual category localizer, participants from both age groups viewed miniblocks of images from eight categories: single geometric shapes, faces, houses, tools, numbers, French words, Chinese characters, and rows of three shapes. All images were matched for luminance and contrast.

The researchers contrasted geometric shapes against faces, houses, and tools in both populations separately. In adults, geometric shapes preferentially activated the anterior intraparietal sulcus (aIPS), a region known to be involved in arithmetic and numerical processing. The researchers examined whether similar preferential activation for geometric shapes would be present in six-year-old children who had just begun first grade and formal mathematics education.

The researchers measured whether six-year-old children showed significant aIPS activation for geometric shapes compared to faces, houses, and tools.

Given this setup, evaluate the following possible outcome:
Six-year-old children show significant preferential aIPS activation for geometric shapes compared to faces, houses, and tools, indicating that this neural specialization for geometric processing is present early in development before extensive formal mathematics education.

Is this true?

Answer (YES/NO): YES